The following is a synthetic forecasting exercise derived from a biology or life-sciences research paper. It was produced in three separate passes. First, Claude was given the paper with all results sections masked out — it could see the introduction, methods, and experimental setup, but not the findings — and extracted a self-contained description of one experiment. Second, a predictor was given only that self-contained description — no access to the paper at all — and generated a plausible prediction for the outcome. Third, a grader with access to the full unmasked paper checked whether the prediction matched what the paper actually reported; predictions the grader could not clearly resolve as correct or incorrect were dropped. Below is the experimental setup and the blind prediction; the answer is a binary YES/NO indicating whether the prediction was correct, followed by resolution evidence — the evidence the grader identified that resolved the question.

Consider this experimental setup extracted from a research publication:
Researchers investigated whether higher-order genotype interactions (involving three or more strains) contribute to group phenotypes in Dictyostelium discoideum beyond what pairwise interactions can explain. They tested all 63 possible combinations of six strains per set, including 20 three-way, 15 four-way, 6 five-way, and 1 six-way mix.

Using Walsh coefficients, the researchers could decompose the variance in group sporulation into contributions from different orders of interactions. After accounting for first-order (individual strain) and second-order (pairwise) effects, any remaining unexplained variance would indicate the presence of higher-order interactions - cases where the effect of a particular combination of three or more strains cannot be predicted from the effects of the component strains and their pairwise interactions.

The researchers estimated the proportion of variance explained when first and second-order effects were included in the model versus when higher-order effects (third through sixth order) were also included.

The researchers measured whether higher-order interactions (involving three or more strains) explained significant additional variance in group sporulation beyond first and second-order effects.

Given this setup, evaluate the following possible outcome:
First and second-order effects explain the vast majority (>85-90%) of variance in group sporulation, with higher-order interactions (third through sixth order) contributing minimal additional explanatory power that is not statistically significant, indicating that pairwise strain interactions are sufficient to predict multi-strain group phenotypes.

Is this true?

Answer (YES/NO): NO